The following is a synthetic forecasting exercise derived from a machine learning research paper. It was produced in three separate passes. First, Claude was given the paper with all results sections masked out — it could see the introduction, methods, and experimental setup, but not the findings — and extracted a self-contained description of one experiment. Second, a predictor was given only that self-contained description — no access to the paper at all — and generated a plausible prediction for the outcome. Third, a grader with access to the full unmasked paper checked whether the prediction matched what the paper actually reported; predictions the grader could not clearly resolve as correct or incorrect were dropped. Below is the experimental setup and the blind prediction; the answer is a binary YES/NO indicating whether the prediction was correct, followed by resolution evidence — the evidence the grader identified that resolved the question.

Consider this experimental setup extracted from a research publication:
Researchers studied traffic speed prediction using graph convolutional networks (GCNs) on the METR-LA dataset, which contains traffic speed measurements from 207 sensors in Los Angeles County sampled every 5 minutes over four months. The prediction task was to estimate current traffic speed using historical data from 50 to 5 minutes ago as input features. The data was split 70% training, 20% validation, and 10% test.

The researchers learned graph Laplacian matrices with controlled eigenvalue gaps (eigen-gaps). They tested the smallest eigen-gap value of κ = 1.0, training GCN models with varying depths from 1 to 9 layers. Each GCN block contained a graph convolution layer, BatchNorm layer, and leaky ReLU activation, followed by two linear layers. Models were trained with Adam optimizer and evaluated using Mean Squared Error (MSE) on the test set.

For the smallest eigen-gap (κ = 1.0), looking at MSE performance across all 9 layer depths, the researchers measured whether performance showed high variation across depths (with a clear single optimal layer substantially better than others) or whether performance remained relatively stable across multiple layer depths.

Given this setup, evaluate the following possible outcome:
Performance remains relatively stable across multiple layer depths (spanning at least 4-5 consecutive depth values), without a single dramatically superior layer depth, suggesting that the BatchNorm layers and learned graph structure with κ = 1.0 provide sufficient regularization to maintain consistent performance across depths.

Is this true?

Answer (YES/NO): YES